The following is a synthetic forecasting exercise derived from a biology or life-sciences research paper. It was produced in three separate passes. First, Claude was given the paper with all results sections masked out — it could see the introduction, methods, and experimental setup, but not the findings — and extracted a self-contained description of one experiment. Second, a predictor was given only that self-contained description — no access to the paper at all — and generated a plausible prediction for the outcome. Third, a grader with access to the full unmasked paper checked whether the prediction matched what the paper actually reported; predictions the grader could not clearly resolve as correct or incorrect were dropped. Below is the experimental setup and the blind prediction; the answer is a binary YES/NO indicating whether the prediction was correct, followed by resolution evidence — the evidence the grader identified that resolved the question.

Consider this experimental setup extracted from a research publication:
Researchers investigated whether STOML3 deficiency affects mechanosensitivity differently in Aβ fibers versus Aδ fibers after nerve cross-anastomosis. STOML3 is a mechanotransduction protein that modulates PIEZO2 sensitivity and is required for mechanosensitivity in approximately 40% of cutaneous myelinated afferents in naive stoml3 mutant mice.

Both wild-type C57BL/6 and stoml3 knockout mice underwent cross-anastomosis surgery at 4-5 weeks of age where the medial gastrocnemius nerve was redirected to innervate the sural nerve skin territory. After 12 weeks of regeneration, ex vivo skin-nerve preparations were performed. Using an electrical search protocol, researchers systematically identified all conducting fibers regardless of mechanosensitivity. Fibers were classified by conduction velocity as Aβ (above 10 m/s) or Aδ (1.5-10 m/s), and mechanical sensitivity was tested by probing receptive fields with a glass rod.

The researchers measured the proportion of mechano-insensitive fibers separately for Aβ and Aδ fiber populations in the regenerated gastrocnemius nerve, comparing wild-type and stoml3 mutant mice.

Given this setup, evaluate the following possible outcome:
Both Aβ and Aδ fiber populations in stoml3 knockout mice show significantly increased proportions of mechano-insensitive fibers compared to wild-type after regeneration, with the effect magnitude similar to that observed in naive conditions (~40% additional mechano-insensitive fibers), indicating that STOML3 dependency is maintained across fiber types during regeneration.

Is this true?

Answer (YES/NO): YES